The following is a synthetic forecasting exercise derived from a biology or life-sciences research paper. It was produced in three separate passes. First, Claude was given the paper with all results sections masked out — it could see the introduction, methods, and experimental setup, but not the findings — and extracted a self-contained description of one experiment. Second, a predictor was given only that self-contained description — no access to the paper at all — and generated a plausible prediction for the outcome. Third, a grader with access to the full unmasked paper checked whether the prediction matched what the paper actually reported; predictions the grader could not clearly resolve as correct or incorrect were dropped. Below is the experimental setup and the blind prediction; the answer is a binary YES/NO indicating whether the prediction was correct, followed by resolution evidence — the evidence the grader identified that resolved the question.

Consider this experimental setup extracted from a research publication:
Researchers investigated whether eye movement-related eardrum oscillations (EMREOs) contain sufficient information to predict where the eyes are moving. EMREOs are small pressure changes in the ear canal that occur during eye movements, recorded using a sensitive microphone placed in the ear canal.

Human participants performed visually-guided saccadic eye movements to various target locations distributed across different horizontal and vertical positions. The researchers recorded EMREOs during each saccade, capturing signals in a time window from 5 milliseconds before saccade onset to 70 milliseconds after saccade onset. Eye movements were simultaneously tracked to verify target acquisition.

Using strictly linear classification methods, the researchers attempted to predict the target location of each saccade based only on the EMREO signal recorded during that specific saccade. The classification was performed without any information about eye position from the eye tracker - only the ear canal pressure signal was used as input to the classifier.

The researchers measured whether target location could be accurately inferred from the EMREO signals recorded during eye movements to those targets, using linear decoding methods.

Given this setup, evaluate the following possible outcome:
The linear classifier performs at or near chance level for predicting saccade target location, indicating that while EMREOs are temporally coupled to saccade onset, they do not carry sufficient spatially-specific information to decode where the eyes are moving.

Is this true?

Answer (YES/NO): NO